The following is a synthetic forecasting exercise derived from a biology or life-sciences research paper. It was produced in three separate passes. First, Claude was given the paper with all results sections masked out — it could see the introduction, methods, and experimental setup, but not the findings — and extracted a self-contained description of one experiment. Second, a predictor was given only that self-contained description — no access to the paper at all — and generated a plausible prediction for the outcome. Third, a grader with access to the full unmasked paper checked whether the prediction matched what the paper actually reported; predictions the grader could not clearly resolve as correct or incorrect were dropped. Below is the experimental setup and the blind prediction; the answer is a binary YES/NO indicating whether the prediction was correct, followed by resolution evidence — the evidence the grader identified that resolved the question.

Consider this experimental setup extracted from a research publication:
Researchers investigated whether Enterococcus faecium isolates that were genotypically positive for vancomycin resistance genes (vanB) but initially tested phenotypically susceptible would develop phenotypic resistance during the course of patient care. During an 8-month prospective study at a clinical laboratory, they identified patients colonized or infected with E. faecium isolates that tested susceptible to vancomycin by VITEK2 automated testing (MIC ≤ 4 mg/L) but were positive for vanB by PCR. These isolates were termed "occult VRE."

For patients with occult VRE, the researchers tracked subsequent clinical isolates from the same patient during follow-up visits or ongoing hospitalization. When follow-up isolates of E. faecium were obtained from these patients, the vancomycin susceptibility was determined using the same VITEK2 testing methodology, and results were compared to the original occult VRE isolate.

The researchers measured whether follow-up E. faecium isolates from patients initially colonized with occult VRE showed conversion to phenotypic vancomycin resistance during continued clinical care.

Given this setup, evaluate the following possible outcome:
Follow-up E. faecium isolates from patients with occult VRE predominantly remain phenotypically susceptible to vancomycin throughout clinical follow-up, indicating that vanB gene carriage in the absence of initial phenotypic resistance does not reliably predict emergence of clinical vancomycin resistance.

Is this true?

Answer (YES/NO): NO